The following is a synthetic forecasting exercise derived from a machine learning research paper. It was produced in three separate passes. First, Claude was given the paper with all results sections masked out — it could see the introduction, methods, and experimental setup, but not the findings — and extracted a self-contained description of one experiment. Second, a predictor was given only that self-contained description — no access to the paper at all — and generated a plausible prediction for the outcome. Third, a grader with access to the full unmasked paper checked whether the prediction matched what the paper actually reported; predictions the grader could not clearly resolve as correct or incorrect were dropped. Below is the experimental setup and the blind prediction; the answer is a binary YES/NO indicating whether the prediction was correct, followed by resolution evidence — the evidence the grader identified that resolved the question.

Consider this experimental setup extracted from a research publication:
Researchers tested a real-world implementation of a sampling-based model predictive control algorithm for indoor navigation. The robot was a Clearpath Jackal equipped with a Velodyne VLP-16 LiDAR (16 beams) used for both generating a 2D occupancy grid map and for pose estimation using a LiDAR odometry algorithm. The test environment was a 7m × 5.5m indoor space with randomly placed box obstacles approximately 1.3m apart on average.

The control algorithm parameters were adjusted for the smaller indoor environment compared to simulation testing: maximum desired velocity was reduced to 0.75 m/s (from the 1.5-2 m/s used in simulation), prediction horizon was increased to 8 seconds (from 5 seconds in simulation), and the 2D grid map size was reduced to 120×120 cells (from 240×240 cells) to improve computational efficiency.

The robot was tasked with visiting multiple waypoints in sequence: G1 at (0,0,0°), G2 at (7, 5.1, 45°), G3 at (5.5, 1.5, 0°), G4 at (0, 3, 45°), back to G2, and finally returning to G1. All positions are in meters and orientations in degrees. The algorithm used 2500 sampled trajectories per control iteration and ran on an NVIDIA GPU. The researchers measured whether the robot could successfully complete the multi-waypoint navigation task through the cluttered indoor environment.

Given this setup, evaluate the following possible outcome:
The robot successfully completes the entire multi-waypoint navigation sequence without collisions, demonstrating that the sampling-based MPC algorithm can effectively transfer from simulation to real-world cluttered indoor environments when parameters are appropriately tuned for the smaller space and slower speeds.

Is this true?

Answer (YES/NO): YES